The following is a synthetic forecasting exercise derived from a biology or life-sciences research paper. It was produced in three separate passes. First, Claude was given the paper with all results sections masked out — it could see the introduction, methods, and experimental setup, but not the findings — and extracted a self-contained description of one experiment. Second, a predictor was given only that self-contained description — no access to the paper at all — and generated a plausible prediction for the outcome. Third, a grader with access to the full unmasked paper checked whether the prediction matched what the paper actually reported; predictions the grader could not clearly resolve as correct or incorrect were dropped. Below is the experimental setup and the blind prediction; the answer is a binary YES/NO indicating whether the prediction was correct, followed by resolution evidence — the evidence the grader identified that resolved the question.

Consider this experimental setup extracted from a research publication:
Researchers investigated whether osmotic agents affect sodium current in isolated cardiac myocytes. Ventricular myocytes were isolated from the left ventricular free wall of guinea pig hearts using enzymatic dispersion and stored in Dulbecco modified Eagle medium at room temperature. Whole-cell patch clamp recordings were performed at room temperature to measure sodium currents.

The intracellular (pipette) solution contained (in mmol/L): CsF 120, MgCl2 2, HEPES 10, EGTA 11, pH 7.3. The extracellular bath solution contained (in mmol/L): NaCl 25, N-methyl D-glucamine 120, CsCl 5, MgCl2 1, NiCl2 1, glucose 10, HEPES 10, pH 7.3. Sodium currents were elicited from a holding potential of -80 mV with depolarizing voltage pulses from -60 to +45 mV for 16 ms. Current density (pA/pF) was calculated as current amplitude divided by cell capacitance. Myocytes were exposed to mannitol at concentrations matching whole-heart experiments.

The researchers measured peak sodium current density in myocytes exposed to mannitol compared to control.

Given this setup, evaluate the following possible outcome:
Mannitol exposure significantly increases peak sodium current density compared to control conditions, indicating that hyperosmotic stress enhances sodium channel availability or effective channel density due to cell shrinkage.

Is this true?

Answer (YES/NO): NO